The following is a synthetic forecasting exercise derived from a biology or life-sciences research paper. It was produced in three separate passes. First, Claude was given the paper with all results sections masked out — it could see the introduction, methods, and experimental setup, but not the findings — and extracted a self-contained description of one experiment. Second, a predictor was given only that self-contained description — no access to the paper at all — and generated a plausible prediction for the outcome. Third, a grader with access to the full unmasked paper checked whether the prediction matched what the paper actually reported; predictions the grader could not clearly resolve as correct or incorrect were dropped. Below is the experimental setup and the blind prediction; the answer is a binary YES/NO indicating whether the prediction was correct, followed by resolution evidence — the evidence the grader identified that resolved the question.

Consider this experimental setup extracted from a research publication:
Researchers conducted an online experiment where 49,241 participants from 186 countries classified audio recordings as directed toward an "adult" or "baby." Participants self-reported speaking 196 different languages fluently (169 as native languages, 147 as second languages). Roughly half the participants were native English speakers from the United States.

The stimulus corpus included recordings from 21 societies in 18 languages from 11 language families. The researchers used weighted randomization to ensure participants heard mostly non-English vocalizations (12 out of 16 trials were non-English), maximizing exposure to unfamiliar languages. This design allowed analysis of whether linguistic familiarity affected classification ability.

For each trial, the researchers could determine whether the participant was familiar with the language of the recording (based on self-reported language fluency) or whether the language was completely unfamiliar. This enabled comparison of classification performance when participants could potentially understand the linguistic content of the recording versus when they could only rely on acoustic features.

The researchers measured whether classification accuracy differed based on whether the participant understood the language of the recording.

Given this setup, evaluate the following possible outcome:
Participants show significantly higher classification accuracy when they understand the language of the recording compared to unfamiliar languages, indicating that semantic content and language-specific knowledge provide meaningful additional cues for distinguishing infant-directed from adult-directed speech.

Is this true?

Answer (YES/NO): YES